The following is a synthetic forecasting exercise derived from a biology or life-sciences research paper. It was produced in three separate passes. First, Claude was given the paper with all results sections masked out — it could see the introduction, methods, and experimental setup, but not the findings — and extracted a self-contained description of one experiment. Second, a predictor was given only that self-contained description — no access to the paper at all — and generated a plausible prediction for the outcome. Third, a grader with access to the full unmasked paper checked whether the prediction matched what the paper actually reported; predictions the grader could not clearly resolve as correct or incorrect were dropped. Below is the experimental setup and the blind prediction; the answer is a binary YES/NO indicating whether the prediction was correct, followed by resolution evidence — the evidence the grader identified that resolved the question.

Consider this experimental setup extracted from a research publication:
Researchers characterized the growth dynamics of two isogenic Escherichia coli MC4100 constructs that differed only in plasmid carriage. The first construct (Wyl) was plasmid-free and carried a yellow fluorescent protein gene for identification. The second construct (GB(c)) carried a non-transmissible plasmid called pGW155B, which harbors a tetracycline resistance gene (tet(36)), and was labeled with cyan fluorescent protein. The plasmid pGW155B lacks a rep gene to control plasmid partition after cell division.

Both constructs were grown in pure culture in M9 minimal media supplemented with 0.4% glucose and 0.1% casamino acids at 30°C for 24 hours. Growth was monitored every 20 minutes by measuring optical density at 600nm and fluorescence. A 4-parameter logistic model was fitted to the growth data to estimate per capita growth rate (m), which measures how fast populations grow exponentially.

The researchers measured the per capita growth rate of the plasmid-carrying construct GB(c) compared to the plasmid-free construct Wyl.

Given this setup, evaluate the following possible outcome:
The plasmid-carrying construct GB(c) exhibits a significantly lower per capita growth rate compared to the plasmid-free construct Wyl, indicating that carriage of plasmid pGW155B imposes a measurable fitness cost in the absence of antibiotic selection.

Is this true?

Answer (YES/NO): YES